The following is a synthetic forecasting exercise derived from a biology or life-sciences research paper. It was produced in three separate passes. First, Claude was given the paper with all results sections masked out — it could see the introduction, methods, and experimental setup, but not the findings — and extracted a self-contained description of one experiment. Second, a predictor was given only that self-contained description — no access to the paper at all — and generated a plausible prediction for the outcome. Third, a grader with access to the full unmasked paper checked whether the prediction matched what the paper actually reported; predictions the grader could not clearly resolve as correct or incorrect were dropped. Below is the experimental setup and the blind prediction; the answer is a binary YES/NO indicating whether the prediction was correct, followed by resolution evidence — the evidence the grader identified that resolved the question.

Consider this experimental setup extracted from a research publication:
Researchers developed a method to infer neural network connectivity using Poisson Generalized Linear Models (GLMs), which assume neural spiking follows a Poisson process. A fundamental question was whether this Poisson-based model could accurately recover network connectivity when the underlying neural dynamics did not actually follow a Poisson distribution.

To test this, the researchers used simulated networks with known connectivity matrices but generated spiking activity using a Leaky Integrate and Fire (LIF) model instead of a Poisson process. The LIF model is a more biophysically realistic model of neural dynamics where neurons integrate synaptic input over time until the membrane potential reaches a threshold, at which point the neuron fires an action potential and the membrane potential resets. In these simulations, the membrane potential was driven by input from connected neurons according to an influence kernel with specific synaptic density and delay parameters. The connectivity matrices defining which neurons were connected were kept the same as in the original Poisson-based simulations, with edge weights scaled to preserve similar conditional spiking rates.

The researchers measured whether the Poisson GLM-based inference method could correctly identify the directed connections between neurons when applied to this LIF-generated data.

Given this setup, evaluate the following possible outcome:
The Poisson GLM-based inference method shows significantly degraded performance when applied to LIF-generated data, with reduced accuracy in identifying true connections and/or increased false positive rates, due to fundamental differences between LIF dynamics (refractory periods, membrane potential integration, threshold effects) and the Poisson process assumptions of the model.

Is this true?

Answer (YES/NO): NO